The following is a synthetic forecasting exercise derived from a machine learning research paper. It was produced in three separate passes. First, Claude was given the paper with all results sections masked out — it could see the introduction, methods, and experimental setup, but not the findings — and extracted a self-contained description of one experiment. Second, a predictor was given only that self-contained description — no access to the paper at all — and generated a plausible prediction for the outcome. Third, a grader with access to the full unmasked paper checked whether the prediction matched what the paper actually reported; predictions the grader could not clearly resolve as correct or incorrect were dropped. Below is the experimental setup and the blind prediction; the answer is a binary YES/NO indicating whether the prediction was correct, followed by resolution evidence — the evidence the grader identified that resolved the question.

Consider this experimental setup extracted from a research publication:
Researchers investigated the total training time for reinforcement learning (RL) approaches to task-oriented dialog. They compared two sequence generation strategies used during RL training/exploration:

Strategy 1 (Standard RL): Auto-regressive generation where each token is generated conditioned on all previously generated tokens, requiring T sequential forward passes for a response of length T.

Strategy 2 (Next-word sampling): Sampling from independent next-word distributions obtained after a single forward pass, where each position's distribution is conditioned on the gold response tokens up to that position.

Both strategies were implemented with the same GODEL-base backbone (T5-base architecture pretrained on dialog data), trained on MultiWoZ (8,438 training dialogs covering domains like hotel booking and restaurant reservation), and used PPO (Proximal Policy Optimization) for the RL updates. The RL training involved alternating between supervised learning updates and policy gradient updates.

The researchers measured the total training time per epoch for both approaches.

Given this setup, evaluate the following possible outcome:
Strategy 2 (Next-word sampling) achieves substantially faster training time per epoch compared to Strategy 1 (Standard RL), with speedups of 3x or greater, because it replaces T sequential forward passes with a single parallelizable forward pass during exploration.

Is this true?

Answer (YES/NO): NO